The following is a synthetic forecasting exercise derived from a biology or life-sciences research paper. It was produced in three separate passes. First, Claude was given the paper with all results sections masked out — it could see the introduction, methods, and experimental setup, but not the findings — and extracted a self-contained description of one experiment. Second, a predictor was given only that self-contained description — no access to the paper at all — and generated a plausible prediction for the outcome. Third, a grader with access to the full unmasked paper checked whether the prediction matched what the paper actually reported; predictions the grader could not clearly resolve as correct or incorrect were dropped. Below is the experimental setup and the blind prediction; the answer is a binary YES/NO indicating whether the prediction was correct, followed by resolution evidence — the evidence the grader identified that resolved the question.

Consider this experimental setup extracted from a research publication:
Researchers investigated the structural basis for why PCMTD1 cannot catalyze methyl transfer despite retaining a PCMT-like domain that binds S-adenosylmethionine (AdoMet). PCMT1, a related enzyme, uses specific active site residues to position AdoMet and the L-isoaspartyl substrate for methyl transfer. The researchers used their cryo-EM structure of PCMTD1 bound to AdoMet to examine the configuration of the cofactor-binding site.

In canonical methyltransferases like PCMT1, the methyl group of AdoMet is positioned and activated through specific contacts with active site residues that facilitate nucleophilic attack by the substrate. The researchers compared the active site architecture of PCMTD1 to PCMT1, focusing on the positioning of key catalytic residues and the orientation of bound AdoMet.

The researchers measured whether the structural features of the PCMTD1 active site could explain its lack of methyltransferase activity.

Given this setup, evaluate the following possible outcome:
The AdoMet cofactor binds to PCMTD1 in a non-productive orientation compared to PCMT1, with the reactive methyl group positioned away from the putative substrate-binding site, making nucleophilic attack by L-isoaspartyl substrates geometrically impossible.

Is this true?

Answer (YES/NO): NO